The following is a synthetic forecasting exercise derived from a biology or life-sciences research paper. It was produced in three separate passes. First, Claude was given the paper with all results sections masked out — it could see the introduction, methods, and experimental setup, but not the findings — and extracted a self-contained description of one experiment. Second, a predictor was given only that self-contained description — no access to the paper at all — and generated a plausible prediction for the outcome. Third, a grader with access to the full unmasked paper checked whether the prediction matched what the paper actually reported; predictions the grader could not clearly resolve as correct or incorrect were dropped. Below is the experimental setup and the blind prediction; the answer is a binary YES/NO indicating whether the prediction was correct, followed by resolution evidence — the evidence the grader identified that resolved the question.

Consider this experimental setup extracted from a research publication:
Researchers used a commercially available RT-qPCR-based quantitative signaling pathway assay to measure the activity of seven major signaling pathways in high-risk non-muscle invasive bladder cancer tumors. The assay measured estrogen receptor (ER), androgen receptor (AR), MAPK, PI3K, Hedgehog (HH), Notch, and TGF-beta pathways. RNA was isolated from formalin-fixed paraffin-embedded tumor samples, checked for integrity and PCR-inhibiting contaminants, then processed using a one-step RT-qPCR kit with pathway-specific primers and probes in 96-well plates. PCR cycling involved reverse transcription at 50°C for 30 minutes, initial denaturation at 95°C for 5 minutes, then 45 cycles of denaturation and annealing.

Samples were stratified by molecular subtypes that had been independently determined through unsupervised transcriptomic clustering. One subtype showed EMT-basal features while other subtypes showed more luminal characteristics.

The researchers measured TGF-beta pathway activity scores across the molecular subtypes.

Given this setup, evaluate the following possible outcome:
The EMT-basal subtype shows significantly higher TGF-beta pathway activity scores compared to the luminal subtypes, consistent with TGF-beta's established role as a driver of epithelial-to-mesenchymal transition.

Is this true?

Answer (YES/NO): NO